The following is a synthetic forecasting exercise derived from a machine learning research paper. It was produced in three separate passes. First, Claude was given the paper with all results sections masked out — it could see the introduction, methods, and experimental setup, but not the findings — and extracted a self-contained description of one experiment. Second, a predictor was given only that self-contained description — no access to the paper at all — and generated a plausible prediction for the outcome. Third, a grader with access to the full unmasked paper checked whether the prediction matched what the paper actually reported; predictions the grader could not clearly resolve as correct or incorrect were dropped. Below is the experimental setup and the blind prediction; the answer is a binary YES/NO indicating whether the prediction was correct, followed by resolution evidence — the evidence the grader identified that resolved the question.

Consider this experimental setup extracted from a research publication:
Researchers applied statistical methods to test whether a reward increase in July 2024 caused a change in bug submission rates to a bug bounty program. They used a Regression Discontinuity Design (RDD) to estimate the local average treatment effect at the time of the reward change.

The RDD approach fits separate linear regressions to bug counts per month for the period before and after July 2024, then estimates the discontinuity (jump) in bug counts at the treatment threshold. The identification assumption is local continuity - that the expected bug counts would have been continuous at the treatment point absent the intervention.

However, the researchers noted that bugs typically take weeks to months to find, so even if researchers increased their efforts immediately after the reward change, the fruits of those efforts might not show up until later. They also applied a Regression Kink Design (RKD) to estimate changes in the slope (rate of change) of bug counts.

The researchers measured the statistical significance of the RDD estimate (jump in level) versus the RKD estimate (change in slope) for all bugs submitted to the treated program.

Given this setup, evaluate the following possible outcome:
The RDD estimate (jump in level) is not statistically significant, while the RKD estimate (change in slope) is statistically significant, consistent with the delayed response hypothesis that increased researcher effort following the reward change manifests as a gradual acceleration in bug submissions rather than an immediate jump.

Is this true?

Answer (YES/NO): NO